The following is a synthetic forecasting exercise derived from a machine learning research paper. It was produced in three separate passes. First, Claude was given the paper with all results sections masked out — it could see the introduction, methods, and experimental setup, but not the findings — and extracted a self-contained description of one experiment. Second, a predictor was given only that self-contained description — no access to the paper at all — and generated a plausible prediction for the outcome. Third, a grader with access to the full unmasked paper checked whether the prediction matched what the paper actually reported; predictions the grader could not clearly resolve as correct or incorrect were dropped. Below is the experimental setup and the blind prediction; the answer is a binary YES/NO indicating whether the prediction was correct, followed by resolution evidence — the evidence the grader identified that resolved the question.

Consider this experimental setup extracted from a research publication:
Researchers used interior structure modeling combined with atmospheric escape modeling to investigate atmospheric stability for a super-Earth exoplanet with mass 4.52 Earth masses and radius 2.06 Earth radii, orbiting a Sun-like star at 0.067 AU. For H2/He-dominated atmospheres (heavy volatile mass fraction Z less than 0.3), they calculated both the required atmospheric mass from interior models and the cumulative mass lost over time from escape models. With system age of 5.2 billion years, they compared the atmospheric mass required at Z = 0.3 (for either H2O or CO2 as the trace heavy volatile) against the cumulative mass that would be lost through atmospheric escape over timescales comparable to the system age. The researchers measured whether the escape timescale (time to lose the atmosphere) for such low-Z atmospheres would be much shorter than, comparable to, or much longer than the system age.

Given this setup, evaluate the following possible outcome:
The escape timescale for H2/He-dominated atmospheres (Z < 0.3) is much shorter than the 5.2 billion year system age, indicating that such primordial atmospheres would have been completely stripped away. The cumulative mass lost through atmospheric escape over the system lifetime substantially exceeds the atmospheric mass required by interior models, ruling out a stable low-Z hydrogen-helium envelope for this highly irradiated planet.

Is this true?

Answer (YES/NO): YES